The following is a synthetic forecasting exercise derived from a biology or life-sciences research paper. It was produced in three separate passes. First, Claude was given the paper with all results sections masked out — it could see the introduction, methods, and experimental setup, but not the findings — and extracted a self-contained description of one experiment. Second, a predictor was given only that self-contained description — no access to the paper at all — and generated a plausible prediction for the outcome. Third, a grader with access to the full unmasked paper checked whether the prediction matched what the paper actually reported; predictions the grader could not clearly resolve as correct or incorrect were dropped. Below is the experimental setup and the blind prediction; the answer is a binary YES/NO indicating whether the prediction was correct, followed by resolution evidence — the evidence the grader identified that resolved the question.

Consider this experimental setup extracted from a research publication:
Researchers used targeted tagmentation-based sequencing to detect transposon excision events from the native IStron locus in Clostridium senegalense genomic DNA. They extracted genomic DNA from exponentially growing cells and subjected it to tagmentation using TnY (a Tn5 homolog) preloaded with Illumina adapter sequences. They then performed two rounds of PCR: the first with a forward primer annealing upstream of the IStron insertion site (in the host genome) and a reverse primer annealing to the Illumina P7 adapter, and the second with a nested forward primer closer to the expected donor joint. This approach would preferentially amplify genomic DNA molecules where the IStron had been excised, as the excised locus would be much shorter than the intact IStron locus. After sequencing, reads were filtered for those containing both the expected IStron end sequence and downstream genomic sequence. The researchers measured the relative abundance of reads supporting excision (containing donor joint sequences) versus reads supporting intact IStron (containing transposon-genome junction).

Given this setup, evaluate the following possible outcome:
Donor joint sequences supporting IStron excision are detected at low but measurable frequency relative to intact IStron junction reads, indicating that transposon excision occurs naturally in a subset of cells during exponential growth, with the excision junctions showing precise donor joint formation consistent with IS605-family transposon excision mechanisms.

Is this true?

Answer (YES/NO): YES